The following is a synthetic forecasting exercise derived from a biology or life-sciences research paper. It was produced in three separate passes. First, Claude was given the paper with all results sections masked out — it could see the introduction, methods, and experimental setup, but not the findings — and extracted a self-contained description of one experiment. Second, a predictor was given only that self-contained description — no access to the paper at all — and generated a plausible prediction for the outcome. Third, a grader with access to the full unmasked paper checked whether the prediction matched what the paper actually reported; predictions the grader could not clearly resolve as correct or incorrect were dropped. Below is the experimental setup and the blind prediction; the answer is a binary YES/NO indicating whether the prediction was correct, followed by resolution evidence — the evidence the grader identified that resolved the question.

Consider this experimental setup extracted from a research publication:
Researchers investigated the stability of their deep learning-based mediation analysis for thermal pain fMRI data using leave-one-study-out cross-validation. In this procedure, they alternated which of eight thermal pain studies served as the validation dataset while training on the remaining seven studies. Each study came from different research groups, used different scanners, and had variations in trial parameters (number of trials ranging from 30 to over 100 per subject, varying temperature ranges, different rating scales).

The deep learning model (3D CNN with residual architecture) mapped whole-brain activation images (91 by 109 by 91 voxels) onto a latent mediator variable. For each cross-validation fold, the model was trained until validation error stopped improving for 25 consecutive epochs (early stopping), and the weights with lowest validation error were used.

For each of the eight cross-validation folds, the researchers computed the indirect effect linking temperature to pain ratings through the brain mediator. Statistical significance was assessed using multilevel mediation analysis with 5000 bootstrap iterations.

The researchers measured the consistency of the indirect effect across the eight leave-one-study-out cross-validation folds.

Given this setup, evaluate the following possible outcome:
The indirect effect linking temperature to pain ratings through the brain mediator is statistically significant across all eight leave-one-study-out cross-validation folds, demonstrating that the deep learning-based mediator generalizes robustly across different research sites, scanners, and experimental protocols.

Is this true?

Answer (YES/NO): NO